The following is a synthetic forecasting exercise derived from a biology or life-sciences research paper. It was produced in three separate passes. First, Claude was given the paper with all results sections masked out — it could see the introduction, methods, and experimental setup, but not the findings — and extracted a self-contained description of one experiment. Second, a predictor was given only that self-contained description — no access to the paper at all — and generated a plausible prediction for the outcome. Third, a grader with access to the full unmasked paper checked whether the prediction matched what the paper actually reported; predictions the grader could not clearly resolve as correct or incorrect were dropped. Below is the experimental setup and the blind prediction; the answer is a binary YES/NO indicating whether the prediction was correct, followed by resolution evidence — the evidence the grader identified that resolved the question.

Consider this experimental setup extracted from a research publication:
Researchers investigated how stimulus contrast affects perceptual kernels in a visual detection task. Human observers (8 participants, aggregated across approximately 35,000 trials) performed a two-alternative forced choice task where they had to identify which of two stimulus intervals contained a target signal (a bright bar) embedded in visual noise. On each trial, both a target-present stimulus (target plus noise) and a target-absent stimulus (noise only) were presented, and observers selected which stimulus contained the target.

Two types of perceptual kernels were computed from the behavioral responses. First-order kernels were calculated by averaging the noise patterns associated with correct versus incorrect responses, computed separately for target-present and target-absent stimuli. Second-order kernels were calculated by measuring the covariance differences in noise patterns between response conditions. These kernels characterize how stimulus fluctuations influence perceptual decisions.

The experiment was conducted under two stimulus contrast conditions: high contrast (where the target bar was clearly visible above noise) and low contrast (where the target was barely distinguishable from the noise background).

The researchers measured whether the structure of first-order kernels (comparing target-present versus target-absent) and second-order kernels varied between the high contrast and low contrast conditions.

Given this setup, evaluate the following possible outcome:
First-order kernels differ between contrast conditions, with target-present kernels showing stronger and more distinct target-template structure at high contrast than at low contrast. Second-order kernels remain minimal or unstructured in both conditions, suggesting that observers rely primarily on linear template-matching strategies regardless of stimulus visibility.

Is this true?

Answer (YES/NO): NO